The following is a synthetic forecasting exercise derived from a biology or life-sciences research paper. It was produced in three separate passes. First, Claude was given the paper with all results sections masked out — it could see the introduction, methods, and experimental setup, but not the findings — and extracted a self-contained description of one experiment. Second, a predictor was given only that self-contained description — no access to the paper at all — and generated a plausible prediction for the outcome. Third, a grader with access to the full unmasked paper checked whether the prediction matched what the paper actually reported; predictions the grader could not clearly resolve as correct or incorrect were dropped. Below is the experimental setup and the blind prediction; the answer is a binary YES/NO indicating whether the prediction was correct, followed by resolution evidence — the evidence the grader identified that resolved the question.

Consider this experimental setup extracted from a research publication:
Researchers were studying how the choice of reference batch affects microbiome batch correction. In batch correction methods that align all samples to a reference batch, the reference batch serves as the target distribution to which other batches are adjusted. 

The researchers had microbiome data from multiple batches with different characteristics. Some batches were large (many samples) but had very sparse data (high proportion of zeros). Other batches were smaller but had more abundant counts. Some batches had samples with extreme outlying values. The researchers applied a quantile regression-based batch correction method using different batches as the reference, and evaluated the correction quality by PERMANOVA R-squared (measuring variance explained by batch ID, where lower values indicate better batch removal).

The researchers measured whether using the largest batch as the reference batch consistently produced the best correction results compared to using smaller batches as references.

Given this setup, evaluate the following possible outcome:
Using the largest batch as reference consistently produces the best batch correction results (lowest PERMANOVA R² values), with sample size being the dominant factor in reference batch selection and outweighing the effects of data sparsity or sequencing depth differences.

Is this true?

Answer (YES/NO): NO